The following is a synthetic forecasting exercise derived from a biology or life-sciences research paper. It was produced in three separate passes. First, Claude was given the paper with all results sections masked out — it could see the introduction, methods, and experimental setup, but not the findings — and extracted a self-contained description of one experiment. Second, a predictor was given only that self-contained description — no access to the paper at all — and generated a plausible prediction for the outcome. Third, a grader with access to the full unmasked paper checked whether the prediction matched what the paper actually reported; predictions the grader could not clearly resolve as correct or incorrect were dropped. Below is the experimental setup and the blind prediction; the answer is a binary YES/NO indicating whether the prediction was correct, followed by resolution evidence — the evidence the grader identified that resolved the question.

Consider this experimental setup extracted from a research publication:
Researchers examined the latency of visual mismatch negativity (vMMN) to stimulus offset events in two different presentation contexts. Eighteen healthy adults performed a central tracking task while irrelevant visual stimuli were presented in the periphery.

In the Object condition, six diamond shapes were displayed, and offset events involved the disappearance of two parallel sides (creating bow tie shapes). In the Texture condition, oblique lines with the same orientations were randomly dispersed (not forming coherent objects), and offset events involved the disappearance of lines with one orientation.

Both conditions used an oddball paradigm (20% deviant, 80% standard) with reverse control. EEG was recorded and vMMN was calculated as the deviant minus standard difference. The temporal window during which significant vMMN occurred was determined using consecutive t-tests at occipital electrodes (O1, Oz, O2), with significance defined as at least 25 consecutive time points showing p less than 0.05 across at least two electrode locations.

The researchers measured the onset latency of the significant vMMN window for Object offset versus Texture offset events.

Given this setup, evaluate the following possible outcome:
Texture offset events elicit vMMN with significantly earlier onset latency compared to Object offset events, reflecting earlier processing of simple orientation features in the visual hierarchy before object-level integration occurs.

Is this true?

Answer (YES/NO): NO